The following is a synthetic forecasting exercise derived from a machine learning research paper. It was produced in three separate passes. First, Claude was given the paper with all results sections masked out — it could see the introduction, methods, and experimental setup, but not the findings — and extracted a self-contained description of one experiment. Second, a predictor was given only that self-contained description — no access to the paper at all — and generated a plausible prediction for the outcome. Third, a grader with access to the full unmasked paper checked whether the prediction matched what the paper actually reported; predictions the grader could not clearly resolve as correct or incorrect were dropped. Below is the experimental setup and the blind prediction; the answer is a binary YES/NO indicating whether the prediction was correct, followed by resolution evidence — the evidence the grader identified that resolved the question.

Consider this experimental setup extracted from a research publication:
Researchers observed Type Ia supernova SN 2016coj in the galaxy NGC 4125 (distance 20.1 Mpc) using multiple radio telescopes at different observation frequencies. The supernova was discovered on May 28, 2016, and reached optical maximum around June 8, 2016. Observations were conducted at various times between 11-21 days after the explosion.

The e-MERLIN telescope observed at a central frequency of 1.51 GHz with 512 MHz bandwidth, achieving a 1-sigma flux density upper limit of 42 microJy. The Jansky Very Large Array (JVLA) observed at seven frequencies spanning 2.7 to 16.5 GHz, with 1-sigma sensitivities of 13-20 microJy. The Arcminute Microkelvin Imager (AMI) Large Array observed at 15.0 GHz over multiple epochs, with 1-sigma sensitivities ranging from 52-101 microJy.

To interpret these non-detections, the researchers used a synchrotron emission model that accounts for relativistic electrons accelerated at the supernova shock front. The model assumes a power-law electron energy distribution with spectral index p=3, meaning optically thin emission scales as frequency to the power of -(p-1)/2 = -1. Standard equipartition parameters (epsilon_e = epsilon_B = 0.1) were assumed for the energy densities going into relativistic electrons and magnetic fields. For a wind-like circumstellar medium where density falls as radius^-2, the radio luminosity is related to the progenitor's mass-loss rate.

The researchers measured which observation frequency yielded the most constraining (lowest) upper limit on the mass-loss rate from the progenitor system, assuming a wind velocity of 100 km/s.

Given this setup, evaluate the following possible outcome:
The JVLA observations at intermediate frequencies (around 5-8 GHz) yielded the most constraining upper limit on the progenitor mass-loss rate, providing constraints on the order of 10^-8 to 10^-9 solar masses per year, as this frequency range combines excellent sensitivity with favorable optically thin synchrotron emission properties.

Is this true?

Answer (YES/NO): NO